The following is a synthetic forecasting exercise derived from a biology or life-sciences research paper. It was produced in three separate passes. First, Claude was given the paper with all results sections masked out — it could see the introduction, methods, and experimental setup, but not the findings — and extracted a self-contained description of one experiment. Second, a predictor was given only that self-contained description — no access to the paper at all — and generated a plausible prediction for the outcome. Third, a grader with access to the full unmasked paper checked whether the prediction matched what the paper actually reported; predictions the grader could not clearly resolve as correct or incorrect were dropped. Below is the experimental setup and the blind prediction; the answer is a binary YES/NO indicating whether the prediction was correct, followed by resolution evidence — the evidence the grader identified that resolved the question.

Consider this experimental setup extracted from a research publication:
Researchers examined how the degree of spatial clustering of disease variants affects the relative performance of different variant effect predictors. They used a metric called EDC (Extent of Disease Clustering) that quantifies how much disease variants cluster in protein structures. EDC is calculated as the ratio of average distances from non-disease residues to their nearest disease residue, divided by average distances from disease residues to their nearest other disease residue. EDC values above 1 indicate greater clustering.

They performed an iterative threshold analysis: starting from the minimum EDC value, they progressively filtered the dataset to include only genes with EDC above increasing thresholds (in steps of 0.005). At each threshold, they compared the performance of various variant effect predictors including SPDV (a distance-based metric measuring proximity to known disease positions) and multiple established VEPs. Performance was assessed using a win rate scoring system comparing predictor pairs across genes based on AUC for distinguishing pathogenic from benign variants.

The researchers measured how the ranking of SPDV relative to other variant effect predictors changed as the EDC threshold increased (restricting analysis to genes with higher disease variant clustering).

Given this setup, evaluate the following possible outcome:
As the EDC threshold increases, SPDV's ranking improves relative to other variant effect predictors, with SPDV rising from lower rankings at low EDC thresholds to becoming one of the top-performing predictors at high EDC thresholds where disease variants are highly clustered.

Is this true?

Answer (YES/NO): YES